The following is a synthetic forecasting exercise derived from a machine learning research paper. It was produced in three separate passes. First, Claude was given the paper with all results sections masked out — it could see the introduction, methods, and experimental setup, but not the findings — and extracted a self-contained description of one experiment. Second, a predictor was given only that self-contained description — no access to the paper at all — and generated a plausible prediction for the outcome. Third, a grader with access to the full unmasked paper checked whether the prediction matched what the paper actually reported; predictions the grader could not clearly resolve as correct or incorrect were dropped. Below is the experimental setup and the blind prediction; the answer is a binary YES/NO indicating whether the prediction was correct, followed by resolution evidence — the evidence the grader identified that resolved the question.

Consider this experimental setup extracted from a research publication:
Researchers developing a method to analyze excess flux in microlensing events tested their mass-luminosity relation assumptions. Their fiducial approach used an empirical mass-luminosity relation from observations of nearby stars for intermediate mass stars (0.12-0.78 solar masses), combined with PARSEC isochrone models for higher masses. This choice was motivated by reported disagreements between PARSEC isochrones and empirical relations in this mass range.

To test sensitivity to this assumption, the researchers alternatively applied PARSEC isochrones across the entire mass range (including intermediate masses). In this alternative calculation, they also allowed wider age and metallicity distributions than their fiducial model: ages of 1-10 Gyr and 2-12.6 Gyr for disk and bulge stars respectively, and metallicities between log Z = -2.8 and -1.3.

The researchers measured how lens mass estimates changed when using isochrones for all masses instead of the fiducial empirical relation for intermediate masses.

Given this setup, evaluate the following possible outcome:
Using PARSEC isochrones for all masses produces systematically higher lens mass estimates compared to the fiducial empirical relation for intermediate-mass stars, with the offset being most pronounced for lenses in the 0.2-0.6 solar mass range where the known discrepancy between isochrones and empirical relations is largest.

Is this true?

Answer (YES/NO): NO